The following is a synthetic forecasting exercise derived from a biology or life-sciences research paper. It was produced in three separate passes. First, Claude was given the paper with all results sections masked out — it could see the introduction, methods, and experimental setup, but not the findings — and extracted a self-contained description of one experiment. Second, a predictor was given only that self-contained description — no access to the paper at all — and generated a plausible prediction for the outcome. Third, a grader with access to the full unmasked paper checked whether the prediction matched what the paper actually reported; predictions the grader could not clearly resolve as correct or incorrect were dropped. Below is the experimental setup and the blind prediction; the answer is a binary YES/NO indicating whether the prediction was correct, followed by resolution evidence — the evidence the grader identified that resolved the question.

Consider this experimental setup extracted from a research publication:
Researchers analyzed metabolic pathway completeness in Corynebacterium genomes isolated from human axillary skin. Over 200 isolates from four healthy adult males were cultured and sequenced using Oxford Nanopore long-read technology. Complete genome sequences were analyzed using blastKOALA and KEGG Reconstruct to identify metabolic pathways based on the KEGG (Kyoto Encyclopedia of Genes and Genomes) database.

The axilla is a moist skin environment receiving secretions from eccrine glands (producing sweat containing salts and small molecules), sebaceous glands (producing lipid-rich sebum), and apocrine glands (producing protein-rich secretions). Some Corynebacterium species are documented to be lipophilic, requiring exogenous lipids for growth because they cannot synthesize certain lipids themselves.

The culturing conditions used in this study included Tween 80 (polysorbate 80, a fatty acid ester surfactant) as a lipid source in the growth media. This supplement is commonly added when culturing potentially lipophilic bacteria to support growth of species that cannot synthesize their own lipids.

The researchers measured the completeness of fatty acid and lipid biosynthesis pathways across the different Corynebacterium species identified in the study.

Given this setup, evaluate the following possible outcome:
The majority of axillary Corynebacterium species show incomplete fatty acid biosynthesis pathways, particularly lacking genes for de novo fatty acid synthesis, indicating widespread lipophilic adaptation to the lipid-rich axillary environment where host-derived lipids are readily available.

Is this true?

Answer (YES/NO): YES